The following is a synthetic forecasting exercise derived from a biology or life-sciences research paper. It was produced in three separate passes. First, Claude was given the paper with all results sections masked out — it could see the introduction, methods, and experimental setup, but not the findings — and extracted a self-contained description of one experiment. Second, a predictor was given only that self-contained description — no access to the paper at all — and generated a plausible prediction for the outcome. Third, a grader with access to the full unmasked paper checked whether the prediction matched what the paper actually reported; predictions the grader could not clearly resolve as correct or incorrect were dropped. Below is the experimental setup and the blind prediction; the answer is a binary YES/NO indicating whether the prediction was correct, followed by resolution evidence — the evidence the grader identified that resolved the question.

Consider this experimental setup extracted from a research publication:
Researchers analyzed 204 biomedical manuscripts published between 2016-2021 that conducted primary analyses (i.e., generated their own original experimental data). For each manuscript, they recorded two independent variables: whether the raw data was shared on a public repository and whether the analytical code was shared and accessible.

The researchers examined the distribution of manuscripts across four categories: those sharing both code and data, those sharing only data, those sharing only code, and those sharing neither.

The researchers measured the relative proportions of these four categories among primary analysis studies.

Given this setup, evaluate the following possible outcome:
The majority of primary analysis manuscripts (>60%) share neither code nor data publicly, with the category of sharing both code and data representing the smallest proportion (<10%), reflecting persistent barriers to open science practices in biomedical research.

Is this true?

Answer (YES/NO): NO